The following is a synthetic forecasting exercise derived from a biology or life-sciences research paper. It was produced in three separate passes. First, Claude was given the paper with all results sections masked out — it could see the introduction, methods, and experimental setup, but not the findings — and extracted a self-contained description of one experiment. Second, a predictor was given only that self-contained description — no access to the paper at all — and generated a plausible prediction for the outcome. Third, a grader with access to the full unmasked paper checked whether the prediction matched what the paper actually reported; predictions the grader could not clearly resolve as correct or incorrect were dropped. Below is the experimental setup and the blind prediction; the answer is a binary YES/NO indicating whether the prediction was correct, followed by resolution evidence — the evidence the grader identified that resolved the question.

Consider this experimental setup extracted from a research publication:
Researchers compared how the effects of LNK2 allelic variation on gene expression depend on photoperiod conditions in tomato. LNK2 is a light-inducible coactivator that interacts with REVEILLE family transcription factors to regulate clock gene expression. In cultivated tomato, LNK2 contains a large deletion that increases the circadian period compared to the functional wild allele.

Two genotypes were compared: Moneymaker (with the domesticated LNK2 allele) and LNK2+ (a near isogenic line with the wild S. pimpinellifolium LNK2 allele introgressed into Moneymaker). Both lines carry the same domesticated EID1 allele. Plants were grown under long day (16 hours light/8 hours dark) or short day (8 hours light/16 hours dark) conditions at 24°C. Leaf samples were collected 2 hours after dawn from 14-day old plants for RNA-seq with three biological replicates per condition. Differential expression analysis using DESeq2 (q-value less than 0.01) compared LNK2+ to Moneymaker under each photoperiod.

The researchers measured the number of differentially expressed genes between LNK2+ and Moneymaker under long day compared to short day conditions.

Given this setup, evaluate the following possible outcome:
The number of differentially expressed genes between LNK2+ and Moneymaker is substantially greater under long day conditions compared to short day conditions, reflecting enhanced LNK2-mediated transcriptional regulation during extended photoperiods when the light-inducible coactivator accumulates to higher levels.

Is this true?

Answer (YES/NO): NO